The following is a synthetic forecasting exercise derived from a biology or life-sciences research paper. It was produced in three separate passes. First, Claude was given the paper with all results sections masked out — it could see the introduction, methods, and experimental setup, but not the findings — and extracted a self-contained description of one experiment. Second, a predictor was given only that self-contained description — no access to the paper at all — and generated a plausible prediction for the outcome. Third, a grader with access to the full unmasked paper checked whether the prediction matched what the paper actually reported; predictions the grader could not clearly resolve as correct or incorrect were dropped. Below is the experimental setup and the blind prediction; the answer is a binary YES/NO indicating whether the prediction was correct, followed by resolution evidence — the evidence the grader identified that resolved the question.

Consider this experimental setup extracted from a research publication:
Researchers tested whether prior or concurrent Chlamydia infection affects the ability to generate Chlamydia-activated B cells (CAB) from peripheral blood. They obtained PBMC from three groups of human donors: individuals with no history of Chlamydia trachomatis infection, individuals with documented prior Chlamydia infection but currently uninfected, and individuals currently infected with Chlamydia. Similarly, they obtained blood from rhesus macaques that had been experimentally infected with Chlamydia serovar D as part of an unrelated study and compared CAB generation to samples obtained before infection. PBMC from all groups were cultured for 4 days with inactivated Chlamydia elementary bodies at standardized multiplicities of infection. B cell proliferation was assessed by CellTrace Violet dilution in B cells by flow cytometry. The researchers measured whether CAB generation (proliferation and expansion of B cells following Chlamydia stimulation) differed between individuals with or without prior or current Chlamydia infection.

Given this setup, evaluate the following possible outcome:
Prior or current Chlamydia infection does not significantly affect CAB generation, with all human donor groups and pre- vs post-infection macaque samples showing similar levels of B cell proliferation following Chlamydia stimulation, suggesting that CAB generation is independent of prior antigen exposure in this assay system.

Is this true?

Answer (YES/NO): YES